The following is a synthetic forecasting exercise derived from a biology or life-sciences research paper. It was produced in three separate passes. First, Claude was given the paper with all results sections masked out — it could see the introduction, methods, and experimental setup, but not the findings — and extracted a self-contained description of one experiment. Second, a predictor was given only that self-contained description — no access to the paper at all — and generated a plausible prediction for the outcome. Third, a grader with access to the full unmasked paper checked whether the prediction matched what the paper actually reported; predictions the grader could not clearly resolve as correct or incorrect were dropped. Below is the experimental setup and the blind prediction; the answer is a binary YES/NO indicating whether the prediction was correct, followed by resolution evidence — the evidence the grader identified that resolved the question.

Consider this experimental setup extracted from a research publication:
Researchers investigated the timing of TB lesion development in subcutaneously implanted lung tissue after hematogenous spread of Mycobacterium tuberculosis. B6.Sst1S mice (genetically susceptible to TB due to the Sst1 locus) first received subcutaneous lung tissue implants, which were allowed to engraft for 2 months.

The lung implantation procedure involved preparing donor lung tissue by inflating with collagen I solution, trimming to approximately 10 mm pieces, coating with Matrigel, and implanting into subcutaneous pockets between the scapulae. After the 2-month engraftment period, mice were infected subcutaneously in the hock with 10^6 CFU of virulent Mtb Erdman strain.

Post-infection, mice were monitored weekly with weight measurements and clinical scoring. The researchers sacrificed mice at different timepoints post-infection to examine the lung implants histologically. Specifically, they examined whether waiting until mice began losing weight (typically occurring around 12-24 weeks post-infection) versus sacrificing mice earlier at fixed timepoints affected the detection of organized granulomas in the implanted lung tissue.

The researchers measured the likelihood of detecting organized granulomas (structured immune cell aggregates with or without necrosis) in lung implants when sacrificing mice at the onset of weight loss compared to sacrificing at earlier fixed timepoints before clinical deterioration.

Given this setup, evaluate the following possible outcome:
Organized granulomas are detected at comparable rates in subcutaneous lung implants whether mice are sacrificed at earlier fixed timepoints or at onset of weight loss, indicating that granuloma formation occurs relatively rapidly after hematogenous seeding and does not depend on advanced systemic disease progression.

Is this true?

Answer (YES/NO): NO